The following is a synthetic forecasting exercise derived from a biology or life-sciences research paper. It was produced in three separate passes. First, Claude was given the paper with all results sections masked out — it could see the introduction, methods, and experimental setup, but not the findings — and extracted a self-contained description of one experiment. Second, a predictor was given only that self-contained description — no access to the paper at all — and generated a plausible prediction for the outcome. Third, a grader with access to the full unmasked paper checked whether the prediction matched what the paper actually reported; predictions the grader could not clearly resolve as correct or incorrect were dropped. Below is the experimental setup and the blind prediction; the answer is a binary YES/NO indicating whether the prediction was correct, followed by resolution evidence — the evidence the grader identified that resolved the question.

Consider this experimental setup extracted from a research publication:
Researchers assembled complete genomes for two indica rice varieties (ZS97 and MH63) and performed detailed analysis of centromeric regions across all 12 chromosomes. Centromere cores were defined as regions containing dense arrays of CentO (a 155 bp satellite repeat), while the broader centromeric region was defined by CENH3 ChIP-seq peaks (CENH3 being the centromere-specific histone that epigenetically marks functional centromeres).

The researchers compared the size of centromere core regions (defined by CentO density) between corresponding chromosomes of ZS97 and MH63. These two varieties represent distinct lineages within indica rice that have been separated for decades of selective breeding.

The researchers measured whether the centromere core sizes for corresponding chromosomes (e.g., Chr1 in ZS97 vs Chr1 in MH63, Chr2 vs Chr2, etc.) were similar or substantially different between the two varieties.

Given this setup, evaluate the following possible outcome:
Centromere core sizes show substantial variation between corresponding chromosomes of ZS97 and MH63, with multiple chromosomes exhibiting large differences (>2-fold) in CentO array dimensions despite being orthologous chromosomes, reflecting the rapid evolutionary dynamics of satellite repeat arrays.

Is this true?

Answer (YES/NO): YES